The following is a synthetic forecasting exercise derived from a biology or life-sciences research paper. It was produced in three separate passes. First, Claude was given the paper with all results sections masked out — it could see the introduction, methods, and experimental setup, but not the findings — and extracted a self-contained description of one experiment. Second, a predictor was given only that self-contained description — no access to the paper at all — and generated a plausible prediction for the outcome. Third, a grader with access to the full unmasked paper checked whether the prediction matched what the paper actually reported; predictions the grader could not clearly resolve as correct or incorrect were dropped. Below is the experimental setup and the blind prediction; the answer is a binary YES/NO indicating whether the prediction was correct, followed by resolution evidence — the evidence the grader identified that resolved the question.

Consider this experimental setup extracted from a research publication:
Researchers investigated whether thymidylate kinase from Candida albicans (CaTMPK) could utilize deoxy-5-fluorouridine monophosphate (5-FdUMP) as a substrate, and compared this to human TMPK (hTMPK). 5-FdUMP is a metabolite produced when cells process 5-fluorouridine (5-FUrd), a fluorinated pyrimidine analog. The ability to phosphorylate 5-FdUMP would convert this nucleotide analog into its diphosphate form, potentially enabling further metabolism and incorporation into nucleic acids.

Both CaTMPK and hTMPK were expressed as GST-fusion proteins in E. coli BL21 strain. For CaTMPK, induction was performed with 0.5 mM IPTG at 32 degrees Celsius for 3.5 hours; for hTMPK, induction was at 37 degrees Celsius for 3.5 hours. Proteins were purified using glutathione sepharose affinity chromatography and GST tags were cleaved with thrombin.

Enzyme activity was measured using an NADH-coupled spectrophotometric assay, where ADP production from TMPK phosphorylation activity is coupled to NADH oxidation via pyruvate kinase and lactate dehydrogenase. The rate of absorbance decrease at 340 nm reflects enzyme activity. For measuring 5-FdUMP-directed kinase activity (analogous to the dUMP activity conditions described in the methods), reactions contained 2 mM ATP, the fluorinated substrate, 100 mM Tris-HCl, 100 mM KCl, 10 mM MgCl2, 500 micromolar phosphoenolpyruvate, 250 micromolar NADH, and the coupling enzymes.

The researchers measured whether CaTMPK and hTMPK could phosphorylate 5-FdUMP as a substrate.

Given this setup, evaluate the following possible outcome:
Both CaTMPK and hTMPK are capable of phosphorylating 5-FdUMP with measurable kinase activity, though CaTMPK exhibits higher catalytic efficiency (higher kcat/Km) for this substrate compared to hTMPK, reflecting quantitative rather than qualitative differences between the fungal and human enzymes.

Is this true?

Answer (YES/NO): NO